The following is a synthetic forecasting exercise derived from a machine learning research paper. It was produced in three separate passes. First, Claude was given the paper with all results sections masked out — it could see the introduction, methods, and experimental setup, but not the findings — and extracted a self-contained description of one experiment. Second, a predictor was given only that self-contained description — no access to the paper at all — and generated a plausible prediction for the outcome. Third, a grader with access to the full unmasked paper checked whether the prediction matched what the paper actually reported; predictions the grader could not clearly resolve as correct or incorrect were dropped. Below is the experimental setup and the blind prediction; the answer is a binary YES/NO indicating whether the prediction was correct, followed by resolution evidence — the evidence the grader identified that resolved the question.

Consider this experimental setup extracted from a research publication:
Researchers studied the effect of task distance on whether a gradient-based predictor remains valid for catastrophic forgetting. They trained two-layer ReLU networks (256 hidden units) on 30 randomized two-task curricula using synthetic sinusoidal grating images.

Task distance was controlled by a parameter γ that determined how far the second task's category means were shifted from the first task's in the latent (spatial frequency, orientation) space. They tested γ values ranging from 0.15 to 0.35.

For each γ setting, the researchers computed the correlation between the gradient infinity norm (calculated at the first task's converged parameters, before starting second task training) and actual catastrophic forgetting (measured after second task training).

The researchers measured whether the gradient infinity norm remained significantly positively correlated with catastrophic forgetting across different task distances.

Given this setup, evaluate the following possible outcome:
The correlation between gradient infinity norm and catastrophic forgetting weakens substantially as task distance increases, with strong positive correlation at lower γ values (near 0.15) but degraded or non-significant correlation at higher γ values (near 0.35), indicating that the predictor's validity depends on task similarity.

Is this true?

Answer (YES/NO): NO